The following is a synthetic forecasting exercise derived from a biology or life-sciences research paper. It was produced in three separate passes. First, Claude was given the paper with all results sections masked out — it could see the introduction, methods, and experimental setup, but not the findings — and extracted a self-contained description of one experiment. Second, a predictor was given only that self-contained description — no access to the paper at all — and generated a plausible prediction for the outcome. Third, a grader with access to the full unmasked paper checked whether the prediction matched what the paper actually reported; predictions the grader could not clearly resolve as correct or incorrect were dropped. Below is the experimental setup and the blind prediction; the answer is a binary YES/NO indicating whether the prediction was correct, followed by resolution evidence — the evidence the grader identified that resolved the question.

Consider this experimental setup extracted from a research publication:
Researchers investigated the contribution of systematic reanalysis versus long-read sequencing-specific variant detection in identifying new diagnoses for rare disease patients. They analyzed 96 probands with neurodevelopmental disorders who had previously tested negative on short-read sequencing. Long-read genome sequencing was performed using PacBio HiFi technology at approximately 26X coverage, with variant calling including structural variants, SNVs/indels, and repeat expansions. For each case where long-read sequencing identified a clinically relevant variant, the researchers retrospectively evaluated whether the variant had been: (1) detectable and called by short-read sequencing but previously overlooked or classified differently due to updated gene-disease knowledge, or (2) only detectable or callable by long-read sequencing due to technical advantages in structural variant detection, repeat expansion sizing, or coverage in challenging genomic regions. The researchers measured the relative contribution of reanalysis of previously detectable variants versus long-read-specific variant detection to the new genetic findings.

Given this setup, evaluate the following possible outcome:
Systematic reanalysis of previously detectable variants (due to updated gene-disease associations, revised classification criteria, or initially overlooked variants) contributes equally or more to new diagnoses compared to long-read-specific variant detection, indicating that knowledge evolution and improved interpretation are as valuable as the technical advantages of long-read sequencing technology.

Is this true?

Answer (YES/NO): YES